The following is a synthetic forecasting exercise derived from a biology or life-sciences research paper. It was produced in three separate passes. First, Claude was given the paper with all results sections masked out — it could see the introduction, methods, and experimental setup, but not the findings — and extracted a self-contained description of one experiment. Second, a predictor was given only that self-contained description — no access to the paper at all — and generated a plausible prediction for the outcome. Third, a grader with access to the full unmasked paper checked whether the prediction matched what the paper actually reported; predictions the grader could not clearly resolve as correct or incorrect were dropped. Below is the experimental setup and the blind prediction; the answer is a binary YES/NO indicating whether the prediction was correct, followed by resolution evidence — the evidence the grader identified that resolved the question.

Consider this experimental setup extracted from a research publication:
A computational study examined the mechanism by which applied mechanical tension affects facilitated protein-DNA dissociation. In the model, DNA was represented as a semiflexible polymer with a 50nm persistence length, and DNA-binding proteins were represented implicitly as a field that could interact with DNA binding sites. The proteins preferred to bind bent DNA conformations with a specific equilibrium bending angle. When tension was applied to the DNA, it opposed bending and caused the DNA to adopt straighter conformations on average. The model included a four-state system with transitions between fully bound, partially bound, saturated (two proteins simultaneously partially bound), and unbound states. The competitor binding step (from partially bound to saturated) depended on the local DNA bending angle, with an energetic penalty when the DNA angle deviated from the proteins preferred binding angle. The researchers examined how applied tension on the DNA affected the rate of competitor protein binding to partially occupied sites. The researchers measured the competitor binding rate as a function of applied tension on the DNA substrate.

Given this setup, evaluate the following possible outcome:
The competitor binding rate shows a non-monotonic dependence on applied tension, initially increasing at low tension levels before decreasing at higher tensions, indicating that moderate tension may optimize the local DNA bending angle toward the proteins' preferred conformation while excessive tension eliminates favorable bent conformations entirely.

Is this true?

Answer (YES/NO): YES